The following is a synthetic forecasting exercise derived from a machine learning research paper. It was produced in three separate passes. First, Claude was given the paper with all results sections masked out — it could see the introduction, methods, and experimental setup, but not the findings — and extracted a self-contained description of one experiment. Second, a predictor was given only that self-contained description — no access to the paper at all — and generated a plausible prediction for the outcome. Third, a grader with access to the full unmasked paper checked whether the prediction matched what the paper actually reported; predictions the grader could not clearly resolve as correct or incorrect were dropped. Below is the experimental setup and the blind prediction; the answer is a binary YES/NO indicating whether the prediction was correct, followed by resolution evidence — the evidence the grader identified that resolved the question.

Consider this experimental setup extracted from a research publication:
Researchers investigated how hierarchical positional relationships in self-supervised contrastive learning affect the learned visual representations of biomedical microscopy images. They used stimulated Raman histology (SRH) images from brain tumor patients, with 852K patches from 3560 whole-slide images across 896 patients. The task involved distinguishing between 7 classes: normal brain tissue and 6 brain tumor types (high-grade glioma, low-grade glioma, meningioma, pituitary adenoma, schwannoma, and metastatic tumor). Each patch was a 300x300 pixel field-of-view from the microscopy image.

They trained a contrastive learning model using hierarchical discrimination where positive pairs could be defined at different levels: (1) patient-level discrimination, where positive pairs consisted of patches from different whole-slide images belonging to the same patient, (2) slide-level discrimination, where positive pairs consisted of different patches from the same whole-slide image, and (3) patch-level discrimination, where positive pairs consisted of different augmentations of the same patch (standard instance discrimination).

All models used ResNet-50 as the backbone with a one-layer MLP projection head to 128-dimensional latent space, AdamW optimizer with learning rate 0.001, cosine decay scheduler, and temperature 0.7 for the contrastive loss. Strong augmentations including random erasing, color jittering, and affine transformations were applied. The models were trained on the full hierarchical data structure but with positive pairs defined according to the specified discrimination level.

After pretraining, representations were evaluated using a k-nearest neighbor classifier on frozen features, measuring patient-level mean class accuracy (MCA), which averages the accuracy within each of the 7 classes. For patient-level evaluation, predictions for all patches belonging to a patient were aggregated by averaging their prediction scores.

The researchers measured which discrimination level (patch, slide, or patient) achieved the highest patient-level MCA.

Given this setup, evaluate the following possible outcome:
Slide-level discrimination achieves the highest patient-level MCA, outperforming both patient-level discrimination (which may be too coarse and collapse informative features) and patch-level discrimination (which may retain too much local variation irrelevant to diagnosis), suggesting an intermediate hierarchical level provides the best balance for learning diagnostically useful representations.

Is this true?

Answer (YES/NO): YES